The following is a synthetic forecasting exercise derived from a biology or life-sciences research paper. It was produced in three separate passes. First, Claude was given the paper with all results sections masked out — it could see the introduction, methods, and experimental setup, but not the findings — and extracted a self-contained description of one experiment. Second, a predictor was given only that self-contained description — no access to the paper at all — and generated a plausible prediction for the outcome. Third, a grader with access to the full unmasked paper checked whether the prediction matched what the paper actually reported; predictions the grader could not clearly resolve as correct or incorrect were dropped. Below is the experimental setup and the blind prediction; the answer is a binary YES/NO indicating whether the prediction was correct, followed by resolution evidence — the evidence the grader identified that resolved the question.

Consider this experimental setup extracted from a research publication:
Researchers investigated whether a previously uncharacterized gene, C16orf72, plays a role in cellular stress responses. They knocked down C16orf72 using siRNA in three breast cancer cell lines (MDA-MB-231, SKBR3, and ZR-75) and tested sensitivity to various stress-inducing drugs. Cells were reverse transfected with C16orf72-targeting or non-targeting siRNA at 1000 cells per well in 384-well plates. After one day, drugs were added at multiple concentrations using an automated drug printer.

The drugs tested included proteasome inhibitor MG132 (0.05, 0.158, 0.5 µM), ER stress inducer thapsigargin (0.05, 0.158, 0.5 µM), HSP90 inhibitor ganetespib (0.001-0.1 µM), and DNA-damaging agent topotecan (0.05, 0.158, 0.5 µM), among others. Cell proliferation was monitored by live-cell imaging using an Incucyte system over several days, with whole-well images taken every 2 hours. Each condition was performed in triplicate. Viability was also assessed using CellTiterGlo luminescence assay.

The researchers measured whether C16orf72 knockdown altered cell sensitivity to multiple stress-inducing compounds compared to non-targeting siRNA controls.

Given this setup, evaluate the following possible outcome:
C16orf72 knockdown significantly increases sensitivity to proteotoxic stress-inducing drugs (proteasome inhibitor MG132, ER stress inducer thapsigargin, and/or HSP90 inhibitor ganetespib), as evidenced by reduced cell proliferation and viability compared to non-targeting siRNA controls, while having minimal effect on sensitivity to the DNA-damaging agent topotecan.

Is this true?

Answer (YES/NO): NO